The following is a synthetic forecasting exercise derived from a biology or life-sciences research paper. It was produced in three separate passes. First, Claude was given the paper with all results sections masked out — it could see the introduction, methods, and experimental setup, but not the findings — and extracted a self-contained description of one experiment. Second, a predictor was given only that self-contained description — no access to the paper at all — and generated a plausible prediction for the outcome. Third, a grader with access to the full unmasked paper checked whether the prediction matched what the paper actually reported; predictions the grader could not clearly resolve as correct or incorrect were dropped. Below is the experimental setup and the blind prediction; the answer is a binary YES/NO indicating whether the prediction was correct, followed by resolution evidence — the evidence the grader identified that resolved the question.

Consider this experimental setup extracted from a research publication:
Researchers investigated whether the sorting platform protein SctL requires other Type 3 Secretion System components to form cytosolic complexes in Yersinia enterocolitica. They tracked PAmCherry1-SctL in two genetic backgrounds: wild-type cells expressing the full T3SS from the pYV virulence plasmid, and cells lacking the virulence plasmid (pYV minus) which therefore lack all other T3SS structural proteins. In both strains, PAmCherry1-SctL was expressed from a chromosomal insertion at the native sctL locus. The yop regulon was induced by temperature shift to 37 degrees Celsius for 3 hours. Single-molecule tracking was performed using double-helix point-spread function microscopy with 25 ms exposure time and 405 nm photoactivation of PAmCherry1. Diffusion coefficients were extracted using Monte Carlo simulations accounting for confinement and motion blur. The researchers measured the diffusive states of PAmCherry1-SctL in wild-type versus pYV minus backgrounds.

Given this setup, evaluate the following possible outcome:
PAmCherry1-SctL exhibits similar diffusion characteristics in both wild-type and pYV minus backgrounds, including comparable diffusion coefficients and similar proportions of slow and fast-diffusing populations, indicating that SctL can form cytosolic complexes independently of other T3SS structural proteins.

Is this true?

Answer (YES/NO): NO